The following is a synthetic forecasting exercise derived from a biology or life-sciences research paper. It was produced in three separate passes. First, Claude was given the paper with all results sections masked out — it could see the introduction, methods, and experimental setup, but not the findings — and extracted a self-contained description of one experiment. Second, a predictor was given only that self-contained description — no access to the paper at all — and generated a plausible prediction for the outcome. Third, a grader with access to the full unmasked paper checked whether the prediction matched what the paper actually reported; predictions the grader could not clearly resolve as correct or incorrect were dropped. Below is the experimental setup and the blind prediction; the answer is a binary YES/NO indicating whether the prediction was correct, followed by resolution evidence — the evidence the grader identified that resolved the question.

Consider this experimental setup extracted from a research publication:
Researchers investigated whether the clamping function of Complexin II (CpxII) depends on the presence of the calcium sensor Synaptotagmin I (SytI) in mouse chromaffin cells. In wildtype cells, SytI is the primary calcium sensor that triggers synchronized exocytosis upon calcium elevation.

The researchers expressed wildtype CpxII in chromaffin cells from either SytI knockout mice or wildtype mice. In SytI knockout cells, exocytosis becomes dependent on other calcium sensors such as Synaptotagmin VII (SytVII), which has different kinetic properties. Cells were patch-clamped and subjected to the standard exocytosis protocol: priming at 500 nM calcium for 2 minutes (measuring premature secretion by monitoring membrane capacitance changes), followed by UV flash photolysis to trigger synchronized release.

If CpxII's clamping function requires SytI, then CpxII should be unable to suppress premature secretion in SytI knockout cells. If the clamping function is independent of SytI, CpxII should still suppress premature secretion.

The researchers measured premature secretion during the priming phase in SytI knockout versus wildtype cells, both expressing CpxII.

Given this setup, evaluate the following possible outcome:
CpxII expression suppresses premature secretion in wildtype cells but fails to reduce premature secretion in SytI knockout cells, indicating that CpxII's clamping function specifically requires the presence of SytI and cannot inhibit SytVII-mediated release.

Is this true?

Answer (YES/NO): NO